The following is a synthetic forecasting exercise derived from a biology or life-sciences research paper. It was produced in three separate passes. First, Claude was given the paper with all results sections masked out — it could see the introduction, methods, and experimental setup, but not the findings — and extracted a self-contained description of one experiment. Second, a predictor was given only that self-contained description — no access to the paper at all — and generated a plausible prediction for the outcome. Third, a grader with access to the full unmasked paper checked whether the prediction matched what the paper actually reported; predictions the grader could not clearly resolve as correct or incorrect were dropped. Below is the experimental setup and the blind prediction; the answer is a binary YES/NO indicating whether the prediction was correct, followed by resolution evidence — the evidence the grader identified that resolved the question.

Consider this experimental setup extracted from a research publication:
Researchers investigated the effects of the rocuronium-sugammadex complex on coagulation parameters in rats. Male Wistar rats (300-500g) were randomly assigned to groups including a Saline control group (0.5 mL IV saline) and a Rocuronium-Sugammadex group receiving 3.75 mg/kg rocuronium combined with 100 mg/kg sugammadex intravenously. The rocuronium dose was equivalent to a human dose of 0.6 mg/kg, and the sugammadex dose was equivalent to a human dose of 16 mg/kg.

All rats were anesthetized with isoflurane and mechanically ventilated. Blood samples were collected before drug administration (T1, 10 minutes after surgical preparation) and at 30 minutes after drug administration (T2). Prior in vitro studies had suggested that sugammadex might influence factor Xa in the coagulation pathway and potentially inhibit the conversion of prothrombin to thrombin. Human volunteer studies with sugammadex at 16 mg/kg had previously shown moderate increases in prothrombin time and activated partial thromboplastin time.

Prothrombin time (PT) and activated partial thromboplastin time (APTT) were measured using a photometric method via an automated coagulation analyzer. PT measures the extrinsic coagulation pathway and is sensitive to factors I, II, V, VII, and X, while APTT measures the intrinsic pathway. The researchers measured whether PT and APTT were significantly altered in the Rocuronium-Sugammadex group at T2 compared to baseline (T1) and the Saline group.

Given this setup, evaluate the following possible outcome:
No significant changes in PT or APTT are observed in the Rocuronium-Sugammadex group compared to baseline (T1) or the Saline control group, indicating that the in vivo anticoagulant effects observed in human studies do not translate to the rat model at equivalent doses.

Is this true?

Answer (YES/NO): YES